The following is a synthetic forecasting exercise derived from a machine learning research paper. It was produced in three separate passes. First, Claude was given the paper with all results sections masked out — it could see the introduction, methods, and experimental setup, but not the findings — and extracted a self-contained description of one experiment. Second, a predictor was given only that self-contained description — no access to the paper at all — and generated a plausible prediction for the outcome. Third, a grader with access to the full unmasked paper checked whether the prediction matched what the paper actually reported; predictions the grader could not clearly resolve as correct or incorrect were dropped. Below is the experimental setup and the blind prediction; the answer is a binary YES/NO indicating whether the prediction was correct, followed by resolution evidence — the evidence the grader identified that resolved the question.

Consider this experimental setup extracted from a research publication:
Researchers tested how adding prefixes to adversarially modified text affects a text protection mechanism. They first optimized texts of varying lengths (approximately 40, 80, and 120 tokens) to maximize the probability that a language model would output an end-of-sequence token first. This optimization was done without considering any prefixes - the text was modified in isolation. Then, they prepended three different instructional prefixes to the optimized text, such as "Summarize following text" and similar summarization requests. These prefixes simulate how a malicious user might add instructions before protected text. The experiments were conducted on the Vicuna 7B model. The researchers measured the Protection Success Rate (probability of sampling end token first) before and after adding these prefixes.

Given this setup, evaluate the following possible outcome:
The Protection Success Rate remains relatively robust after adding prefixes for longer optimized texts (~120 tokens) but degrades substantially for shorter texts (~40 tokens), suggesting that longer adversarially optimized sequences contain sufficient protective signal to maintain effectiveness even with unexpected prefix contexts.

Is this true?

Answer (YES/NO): NO